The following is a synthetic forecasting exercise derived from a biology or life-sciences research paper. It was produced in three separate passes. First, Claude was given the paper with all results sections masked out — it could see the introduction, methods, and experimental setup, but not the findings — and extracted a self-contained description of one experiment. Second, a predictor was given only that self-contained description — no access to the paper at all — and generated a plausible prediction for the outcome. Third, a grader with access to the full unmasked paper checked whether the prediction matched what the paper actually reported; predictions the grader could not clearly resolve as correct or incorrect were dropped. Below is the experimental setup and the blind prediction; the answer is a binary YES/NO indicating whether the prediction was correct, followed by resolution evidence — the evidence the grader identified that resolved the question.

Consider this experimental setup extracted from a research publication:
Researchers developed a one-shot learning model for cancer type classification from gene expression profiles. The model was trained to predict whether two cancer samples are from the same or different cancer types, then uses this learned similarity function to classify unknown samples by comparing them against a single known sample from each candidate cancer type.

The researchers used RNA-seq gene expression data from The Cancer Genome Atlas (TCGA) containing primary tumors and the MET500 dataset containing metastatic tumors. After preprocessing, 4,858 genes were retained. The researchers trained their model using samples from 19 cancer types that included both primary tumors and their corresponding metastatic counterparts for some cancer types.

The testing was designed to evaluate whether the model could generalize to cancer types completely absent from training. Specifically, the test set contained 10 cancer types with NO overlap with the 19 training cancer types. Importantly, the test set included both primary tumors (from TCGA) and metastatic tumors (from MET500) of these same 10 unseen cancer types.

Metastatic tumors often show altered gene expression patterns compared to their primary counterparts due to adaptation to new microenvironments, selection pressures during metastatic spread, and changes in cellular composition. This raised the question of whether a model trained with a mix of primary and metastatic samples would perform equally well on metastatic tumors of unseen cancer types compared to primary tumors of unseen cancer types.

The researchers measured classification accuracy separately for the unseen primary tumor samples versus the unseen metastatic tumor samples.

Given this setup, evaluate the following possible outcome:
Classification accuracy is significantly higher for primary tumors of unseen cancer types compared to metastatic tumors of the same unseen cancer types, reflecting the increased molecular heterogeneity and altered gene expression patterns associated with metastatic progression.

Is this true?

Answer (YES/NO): YES